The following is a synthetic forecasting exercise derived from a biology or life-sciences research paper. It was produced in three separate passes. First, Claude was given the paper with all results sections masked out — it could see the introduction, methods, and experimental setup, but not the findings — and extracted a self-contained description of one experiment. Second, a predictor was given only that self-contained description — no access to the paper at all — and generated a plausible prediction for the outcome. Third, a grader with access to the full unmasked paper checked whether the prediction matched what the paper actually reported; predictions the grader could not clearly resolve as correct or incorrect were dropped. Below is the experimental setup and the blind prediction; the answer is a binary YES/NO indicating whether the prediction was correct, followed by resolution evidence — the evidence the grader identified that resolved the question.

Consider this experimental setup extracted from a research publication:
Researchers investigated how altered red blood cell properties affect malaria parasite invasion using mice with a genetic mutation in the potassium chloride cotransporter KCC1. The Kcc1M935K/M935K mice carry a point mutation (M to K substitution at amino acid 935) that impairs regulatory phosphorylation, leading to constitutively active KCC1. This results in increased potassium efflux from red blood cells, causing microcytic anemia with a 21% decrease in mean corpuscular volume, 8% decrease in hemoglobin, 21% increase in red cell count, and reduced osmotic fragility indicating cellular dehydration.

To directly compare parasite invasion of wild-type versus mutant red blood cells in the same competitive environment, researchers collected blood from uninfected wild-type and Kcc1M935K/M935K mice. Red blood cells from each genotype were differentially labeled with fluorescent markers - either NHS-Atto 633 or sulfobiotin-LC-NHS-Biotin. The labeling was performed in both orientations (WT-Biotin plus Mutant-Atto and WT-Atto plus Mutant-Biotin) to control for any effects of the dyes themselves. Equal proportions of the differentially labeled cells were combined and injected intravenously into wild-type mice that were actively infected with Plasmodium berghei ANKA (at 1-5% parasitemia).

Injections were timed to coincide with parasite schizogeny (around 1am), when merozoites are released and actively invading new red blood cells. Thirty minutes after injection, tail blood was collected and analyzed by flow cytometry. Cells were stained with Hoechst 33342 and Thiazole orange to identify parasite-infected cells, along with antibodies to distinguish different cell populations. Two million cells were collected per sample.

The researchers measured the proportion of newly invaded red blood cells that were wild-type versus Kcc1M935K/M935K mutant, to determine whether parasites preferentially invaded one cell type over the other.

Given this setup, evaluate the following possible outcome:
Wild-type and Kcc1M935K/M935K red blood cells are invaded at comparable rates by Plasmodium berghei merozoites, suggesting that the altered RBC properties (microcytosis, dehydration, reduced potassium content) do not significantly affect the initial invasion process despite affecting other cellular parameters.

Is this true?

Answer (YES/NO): YES